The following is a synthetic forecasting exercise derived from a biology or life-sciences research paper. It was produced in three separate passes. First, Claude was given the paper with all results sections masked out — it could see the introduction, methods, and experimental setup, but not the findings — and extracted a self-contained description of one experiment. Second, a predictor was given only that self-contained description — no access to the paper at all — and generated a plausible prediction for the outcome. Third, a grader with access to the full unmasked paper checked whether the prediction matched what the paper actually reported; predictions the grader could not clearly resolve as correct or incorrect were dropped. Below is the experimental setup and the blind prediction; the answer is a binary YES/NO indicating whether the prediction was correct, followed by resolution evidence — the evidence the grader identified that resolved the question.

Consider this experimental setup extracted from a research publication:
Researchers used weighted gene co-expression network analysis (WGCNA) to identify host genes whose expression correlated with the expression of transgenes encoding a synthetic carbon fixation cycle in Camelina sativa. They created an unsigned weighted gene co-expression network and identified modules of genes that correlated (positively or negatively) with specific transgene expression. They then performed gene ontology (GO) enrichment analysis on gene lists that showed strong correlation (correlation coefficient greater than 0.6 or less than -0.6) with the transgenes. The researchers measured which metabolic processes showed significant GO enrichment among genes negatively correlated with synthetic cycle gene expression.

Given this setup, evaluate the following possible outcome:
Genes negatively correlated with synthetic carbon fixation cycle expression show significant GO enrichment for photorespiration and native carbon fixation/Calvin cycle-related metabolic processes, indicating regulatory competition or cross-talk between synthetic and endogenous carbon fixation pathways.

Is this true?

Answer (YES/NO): NO